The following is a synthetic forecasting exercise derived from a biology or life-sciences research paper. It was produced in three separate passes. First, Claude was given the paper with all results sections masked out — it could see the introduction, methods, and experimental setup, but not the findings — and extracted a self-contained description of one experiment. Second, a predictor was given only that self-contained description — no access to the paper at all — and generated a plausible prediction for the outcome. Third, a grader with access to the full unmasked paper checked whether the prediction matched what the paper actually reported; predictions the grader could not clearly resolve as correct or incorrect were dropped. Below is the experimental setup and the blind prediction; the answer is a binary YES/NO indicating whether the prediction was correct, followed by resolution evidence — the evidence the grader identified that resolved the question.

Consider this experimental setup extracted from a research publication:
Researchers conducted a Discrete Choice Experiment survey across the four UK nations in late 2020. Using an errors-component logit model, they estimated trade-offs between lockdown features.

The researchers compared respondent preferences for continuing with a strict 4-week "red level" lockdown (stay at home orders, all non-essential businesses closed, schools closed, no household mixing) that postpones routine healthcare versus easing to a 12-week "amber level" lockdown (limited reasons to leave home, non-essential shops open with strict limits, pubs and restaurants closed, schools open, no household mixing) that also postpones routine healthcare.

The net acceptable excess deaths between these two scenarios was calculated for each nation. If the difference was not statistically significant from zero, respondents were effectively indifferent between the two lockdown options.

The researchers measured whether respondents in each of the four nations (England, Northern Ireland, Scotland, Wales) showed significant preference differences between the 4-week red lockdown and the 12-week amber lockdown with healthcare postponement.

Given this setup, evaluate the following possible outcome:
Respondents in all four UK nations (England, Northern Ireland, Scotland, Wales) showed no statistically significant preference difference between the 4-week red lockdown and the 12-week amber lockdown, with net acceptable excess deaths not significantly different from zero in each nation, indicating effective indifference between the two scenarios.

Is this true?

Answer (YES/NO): NO